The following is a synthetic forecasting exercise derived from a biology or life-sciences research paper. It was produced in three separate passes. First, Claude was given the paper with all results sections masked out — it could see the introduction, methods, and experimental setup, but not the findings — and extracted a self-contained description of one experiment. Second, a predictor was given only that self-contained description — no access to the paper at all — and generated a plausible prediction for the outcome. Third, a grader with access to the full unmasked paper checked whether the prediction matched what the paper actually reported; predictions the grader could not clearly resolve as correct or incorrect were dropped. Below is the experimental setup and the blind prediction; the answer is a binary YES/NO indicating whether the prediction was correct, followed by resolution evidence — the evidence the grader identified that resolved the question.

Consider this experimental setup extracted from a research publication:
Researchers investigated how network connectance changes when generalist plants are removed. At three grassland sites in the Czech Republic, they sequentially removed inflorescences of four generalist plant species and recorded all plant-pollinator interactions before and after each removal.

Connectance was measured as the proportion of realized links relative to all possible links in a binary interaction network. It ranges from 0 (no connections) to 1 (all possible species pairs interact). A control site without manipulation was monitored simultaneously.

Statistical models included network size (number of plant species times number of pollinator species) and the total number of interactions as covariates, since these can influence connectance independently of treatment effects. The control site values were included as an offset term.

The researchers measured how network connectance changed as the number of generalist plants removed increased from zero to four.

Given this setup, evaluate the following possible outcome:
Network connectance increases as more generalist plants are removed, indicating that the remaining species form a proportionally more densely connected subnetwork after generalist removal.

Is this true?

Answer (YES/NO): NO